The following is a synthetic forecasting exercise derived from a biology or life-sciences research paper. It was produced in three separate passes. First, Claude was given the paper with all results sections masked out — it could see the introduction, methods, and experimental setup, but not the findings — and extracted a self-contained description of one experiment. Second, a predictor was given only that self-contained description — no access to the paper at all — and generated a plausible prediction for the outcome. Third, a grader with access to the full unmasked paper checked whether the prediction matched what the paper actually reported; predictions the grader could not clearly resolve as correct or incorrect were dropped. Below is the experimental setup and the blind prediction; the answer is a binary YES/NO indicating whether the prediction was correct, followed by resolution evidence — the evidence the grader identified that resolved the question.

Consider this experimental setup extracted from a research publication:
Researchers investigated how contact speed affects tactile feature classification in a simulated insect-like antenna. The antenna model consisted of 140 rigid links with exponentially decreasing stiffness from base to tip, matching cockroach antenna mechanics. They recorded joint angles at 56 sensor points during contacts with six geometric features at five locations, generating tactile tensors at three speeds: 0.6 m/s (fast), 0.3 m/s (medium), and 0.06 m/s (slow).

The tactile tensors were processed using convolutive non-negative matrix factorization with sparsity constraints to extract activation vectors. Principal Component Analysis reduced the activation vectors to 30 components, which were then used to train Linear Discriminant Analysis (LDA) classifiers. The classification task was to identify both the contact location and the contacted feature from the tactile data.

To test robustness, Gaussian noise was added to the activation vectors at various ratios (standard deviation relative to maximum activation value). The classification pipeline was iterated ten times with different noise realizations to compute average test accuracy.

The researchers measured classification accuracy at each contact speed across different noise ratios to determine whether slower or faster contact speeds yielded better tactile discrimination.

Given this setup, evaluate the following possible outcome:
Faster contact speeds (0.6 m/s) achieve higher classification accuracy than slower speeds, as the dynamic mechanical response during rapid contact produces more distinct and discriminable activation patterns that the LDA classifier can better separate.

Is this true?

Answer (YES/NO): NO